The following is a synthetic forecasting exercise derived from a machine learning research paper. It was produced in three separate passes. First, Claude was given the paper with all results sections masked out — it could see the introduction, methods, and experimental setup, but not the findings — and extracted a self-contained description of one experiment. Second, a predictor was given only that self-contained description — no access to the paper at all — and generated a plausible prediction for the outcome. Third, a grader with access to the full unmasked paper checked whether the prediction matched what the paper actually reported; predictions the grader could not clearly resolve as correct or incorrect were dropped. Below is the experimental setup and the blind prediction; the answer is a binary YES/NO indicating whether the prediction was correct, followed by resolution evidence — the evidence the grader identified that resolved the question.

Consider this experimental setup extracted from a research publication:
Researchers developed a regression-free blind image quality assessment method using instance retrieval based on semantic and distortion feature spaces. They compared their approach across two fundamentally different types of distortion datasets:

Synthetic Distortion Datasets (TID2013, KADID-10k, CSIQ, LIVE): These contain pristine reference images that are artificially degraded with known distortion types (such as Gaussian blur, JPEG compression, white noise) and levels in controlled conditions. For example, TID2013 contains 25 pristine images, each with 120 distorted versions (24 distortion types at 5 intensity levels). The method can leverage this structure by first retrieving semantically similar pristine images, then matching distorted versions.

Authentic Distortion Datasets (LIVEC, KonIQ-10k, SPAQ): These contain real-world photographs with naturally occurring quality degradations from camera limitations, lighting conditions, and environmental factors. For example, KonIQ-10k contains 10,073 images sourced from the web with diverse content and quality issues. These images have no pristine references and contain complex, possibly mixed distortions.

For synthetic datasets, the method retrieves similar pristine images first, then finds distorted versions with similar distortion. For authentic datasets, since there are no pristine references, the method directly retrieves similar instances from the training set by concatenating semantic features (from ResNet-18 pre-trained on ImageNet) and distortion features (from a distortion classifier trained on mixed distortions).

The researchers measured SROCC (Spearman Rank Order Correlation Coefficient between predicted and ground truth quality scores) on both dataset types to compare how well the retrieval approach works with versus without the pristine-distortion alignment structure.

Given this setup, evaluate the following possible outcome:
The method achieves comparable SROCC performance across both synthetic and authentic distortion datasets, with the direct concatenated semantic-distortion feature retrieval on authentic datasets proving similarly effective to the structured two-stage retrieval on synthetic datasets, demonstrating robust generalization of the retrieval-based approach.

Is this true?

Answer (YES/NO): NO